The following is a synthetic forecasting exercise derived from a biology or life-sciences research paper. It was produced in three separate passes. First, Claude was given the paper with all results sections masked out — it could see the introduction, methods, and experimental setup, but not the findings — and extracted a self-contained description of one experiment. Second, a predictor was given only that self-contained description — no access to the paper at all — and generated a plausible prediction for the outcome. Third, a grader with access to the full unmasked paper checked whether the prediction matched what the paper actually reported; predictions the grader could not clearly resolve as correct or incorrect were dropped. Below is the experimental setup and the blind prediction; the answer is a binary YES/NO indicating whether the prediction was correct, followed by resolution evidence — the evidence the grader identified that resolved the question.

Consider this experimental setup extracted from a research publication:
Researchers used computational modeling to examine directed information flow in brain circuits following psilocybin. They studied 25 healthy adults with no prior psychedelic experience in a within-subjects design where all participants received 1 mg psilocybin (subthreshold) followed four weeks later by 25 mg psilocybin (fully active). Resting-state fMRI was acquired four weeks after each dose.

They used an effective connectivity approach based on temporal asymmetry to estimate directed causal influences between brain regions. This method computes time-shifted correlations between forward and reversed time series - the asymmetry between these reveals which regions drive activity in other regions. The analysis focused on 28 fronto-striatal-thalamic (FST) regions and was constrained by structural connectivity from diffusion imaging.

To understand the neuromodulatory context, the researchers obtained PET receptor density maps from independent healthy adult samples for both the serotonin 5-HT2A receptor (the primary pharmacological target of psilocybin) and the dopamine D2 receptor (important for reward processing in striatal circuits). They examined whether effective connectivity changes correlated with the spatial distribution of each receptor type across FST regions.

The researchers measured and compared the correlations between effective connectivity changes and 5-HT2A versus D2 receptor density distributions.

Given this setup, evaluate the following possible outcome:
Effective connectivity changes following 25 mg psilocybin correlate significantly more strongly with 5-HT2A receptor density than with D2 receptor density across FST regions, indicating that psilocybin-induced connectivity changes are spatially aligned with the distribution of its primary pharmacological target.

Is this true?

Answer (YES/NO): NO